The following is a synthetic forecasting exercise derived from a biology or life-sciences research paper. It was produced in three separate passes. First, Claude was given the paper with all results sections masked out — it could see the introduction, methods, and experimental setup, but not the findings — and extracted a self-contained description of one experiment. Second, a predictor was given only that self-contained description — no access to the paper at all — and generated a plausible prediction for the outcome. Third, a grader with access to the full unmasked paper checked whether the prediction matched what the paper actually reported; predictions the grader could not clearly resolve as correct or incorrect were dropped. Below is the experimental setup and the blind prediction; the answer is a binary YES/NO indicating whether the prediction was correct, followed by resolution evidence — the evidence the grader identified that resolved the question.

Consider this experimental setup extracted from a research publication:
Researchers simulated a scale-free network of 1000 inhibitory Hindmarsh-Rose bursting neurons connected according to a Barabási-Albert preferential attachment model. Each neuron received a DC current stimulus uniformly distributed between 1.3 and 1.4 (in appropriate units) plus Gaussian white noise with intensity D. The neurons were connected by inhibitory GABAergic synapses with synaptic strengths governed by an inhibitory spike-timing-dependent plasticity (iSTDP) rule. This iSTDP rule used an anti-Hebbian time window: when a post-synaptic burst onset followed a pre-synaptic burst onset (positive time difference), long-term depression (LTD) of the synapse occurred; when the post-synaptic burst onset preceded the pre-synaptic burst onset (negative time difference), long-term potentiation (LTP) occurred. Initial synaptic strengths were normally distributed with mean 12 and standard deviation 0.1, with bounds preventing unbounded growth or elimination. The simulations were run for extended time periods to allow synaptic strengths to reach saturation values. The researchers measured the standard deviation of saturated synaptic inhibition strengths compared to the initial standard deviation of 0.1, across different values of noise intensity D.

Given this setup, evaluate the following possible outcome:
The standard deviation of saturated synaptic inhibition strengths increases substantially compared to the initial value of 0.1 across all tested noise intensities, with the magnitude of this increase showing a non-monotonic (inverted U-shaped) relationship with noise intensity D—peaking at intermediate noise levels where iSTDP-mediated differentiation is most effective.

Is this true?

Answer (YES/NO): NO